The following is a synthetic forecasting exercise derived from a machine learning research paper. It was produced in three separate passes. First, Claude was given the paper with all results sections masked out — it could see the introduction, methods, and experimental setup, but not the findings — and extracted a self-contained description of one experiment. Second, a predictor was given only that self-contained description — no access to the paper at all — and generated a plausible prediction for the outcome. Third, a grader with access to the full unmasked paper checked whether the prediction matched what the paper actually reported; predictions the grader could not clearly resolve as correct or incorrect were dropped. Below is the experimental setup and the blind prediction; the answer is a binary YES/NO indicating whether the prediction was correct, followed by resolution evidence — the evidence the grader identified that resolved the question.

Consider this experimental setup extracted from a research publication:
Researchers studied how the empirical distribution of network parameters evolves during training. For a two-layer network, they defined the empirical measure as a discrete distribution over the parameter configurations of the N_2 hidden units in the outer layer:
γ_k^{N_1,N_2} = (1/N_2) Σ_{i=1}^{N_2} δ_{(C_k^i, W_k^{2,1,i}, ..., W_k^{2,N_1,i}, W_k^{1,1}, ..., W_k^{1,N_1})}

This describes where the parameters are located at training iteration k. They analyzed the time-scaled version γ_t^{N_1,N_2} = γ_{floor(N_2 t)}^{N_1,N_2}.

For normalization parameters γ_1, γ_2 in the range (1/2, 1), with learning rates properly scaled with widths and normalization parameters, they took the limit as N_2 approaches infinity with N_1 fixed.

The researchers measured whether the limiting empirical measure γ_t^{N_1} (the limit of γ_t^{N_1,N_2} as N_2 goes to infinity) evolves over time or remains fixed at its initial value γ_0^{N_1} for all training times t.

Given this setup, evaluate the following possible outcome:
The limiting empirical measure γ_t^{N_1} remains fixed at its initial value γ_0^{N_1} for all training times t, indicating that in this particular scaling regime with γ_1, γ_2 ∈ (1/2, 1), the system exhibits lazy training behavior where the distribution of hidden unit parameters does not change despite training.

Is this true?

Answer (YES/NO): YES